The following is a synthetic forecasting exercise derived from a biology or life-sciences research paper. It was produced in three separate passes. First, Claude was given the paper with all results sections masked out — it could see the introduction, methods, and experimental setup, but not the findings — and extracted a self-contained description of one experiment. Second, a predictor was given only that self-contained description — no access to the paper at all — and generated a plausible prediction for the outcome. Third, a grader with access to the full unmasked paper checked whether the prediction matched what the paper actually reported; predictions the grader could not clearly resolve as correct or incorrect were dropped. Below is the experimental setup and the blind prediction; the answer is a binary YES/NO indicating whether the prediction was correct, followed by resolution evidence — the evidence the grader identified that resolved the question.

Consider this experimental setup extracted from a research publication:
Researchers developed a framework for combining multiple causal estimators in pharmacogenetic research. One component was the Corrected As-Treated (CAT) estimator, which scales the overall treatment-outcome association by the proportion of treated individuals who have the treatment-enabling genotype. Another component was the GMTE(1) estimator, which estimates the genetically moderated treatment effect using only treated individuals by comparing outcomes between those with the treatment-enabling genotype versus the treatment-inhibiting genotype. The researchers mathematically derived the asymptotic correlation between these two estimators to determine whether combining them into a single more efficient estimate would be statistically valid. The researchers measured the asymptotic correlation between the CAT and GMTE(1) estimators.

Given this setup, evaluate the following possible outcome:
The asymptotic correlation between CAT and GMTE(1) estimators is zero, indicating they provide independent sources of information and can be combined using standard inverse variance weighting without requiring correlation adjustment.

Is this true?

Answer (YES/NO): YES